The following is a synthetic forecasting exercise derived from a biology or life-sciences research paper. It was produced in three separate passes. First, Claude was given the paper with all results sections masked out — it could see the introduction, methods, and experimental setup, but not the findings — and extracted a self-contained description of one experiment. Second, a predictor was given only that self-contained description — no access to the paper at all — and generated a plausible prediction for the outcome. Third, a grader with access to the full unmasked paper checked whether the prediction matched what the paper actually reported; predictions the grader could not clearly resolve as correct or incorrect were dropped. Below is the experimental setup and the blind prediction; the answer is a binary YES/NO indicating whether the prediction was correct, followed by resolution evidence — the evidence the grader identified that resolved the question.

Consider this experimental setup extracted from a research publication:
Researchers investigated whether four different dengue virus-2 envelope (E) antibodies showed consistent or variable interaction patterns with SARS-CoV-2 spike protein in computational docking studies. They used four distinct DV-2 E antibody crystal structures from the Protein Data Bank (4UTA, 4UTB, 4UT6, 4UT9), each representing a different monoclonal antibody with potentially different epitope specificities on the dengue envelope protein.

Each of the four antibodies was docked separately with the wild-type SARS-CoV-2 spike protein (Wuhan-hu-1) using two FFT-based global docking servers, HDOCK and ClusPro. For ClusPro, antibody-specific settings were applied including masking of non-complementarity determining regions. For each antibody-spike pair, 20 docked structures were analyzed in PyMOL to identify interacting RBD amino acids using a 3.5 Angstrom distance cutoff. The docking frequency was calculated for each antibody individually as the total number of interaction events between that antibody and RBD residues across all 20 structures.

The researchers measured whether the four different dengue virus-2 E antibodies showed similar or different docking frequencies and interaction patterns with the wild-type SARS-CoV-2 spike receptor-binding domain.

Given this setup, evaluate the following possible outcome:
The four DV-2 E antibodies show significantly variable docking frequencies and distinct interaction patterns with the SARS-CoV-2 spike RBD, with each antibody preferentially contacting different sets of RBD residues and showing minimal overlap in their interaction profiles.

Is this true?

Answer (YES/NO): NO